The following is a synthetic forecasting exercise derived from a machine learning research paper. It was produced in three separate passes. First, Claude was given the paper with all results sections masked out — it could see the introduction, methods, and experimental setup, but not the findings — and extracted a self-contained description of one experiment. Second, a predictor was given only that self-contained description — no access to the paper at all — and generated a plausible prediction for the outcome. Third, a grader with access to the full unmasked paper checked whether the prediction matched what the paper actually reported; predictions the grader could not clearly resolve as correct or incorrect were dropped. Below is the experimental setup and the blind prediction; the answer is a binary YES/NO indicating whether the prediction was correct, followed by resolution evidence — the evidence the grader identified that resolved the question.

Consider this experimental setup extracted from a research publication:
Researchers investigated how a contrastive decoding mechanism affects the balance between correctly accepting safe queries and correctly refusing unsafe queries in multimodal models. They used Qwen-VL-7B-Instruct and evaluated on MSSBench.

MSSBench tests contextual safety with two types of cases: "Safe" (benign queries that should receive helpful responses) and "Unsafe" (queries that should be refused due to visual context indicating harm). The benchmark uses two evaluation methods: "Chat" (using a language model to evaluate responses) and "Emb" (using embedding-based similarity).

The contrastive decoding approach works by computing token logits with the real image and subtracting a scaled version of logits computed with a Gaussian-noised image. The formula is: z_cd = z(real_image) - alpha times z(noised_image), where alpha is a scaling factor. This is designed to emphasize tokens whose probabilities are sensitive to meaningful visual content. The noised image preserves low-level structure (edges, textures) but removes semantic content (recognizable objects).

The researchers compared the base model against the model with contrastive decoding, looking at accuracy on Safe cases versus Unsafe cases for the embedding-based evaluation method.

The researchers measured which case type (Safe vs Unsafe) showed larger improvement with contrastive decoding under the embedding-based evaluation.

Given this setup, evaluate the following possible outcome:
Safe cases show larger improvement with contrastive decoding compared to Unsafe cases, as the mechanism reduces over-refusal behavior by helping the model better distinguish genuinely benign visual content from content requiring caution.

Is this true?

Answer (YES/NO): NO